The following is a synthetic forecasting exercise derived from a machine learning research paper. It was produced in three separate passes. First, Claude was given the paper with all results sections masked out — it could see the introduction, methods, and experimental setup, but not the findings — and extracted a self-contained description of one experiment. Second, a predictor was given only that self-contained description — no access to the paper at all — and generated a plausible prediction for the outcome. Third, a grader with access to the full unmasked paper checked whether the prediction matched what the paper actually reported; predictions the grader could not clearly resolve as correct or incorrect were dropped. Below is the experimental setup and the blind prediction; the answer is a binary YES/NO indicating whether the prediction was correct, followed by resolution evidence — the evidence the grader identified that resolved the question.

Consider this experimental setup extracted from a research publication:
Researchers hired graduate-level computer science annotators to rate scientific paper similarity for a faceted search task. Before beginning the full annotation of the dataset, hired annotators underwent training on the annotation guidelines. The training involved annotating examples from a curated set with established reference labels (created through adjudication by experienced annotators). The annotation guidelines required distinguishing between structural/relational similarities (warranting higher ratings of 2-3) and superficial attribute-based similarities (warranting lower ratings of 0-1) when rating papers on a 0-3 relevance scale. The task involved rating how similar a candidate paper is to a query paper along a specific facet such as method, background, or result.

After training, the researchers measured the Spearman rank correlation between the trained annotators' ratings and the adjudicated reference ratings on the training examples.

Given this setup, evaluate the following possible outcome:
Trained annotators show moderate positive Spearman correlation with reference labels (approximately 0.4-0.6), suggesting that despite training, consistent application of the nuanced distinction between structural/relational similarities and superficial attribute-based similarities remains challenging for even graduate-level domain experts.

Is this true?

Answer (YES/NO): NO